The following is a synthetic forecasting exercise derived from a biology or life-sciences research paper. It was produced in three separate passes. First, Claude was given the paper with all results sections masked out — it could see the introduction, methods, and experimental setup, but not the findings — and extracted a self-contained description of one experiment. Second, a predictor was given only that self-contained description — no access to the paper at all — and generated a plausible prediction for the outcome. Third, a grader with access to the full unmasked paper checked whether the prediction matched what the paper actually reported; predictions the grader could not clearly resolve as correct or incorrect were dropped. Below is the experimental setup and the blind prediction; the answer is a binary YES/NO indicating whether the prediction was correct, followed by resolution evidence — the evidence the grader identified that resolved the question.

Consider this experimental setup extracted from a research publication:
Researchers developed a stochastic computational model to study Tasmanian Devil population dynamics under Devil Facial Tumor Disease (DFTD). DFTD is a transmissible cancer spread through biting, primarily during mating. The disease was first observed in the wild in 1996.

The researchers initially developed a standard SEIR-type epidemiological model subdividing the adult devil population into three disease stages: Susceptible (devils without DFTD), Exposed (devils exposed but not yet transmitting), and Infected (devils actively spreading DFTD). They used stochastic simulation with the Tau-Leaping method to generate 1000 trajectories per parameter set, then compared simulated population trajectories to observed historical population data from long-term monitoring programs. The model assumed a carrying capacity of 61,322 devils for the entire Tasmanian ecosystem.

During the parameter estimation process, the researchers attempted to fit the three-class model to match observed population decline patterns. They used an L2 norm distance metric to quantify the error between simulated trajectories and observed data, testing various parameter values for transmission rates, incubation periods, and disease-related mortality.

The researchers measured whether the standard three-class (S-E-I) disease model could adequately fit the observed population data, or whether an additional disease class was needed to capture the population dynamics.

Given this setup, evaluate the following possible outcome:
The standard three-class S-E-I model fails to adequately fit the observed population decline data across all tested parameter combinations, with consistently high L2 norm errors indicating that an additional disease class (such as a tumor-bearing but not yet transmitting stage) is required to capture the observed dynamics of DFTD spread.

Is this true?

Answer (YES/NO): NO